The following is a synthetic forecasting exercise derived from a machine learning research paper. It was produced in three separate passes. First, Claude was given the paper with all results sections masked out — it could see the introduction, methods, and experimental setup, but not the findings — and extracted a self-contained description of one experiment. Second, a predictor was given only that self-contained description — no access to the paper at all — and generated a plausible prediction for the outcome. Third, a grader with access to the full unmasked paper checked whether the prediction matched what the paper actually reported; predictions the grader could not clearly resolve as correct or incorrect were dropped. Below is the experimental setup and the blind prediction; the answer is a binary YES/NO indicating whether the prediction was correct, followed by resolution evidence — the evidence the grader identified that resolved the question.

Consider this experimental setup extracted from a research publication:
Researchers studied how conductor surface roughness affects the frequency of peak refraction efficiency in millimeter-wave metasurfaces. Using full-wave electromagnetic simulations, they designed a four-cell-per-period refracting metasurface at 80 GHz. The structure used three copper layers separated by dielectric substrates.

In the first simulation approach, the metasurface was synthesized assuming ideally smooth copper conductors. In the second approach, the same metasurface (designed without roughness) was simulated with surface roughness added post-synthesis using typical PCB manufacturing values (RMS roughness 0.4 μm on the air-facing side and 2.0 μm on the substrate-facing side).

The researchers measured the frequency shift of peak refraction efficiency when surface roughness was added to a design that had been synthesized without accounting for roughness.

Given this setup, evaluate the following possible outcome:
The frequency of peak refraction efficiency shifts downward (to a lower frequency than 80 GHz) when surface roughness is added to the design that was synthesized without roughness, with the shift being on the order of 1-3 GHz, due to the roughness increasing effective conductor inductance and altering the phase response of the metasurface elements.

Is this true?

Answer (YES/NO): YES